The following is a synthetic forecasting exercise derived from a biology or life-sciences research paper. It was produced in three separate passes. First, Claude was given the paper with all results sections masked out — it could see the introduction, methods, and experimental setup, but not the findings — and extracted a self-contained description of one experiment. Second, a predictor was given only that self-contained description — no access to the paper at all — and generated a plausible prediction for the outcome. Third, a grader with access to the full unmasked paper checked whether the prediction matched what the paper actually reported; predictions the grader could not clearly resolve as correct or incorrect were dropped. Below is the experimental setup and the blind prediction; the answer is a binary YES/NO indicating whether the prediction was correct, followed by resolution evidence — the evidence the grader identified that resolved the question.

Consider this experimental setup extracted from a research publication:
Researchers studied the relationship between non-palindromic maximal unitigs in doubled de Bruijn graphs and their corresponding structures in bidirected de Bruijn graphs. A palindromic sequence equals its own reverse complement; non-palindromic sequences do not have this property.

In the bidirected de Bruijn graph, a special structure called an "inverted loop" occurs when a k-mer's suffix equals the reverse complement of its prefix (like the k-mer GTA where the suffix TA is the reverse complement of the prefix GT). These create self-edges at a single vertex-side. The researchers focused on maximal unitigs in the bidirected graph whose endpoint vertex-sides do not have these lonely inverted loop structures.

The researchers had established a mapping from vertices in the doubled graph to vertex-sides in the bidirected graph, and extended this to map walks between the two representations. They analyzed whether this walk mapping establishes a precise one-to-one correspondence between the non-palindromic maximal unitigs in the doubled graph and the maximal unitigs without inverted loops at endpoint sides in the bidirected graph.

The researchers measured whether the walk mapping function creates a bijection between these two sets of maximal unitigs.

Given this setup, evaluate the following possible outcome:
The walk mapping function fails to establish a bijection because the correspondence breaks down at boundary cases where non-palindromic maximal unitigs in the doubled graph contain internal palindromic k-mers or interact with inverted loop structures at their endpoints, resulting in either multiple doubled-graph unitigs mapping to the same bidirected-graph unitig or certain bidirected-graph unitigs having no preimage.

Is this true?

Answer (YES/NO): NO